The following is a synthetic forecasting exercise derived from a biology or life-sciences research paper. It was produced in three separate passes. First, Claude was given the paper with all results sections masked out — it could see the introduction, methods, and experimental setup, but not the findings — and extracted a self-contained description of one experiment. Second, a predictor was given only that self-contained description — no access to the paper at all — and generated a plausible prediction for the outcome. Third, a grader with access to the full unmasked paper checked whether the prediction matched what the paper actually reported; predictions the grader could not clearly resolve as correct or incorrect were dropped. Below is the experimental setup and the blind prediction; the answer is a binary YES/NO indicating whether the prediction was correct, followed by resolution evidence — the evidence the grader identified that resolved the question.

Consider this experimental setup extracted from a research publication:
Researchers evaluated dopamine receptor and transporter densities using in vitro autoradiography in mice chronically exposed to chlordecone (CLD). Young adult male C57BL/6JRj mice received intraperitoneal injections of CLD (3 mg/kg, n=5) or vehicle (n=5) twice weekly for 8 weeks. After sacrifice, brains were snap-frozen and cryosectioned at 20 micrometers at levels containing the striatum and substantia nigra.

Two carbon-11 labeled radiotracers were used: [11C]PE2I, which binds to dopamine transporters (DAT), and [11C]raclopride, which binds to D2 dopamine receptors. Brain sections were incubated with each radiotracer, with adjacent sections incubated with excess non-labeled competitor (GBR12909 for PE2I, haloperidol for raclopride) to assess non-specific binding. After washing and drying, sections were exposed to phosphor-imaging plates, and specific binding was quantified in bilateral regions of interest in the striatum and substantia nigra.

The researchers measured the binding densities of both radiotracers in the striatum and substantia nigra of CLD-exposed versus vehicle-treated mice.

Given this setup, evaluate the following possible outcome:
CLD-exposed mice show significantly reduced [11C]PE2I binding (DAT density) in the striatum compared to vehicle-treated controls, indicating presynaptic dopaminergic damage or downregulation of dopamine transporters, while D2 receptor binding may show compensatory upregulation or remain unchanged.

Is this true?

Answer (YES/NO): NO